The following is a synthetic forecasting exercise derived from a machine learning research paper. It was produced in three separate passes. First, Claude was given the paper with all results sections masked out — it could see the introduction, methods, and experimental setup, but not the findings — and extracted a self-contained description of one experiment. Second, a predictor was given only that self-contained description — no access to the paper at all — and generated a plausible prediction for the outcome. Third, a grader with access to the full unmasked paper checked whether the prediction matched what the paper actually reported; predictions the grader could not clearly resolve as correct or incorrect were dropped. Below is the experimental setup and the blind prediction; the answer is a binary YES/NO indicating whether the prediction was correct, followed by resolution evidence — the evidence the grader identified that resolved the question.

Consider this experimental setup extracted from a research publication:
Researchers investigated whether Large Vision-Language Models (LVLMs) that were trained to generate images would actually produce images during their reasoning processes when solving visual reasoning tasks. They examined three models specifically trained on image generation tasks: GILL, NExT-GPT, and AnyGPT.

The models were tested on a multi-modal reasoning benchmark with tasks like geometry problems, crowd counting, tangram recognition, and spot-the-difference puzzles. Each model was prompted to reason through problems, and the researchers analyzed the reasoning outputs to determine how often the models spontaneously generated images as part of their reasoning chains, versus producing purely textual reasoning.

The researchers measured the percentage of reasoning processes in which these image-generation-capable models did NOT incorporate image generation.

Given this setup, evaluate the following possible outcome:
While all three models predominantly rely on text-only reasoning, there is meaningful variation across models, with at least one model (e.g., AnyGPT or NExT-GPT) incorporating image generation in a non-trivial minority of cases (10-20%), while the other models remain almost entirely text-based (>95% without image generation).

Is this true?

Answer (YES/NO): NO